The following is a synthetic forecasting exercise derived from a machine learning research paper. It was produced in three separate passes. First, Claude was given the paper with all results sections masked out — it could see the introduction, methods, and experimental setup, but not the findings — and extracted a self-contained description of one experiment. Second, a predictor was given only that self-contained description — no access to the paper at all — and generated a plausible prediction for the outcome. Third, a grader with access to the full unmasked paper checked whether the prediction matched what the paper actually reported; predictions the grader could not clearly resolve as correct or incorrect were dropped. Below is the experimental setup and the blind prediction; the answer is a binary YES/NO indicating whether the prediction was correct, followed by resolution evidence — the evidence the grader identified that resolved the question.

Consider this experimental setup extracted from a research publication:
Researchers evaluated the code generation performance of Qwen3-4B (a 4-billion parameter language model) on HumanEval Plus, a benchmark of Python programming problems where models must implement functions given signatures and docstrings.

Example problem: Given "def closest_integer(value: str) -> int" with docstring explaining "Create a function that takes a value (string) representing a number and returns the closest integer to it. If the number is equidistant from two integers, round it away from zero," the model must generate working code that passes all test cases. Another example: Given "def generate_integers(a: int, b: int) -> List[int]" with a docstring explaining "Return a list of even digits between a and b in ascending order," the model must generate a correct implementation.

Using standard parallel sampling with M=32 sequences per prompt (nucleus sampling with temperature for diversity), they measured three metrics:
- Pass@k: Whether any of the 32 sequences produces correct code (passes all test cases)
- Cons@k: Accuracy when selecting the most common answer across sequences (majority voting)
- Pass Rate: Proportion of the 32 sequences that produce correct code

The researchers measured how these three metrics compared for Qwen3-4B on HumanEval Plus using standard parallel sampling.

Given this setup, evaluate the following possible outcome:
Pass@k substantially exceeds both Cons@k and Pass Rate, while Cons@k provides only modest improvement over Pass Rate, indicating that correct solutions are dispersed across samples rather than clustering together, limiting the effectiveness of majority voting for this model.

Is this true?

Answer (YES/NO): YES